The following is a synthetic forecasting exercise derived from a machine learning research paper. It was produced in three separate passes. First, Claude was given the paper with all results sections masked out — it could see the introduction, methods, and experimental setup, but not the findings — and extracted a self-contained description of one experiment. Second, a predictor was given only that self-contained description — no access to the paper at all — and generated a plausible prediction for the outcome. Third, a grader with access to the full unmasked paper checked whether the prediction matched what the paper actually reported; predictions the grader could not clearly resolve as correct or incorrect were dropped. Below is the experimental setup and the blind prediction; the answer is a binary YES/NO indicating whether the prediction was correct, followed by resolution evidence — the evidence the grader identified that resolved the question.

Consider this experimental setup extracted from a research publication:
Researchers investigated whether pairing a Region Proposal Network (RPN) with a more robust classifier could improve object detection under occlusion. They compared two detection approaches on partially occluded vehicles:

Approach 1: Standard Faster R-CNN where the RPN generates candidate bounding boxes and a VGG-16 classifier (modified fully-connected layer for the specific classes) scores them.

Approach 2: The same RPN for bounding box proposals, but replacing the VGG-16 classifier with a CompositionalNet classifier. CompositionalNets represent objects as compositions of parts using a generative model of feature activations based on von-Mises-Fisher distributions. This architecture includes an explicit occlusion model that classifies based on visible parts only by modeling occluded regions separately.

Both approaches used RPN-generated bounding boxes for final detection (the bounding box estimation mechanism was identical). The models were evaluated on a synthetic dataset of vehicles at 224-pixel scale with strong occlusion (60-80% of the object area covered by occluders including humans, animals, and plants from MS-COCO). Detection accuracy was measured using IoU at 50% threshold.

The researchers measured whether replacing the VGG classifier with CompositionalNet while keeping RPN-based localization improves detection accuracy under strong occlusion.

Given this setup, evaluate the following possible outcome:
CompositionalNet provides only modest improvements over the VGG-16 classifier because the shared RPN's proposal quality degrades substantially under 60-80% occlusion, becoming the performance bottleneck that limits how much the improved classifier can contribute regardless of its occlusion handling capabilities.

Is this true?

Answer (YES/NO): YES